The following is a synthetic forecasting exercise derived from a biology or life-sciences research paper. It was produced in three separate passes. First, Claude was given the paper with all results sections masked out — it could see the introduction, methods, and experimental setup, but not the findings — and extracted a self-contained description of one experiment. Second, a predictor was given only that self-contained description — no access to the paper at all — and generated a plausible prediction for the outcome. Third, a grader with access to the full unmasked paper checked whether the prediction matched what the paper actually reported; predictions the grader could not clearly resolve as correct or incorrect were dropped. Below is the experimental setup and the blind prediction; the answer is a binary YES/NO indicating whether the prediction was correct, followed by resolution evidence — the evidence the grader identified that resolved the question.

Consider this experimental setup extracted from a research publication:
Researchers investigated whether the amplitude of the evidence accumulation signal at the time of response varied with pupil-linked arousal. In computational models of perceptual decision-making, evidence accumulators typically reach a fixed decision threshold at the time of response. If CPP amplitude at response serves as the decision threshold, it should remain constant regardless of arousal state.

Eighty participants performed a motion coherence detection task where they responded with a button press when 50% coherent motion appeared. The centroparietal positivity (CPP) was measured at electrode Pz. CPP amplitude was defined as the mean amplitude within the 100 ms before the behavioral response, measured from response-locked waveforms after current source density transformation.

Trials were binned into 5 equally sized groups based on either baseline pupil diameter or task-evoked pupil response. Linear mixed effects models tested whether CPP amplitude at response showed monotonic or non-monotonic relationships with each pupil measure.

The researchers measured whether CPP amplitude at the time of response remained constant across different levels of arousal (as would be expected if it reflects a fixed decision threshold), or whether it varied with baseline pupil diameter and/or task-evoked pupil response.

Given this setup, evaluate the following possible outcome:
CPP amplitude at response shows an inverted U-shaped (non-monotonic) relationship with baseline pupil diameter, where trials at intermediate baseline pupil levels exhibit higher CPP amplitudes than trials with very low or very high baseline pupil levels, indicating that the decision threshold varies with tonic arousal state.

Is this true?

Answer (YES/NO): NO